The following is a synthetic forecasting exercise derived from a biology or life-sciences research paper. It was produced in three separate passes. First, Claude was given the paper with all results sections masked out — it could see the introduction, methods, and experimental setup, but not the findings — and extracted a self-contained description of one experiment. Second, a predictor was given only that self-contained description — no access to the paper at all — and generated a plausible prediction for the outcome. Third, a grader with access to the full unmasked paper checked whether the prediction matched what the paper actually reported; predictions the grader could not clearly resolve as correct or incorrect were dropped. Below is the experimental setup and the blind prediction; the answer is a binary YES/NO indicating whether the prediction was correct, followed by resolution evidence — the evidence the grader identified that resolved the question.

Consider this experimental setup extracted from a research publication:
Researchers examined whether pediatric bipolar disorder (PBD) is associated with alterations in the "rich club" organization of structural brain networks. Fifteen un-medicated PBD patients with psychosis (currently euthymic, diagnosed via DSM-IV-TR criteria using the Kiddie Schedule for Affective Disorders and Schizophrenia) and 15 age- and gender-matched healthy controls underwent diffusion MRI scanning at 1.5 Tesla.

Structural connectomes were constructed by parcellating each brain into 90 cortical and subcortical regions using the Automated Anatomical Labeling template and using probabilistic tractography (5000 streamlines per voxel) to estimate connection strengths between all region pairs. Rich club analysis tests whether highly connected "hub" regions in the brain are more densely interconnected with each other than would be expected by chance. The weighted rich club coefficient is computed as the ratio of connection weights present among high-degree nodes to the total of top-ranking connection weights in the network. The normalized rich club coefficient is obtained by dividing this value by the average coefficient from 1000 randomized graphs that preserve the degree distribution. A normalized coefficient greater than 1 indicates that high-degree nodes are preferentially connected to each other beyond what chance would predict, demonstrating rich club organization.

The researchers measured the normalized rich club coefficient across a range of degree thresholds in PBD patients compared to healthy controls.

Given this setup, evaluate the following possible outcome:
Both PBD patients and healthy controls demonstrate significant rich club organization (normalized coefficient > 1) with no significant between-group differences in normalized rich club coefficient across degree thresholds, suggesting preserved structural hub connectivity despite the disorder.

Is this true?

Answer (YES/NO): NO